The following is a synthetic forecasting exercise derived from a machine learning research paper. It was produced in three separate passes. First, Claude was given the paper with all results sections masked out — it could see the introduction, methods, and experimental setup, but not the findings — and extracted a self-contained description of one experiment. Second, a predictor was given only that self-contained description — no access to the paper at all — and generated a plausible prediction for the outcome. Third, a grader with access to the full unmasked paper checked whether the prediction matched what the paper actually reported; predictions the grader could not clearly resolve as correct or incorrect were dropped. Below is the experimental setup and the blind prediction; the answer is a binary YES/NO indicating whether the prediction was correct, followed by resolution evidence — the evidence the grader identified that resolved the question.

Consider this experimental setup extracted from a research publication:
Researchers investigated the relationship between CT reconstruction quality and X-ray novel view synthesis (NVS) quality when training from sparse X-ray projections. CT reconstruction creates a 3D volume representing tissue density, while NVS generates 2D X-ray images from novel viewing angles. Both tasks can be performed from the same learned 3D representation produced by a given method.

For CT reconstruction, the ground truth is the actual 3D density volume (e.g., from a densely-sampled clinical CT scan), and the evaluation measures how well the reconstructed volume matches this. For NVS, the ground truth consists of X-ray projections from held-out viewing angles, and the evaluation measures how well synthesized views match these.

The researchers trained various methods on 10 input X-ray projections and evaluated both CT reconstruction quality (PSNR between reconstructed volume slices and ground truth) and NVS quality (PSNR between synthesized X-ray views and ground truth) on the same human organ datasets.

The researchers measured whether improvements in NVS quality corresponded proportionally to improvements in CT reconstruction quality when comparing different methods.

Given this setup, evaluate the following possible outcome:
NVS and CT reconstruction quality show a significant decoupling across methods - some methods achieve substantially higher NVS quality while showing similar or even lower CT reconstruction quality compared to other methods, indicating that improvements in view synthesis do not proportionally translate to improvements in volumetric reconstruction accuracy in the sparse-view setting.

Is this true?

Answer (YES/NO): NO